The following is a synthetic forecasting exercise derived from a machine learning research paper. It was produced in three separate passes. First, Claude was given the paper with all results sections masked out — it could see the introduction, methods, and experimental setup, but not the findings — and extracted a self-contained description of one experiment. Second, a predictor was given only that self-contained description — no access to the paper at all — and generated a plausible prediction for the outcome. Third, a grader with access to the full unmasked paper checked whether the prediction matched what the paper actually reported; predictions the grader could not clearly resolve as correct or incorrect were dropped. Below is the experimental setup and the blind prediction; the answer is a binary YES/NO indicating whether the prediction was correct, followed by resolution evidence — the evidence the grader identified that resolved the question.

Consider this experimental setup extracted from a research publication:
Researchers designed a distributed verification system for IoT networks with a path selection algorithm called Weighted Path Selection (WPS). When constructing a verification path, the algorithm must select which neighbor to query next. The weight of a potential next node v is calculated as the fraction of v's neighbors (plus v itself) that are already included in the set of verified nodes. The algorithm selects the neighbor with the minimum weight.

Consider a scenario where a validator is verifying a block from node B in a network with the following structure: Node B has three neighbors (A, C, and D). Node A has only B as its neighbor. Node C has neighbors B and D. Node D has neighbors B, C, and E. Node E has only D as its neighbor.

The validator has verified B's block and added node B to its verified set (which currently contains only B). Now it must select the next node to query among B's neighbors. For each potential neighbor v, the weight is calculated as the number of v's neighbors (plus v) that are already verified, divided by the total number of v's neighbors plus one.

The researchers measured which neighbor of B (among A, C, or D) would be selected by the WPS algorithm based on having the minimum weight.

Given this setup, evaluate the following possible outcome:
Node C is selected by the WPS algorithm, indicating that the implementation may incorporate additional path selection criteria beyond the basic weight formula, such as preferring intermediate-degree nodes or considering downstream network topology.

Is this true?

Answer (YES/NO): NO